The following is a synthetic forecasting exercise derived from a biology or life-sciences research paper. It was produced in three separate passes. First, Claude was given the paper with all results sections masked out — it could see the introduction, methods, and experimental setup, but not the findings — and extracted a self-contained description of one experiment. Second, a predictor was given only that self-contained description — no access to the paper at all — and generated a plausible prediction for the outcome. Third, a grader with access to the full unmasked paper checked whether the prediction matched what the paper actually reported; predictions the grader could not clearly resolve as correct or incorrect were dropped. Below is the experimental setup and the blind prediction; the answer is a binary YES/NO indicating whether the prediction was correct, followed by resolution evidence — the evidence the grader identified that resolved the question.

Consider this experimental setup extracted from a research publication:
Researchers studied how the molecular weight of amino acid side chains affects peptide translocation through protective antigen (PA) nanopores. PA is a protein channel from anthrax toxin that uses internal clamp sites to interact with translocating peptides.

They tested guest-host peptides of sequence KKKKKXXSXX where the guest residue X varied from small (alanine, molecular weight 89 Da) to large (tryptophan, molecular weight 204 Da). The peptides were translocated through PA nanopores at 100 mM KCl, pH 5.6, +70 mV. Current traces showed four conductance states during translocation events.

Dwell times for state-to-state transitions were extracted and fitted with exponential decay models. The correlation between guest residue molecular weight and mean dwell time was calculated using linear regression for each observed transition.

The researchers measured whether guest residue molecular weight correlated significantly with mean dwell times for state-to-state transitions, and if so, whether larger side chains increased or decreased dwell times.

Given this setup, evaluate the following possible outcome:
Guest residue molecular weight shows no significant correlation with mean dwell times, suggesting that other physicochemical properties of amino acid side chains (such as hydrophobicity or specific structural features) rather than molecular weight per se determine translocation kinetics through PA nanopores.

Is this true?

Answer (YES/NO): NO